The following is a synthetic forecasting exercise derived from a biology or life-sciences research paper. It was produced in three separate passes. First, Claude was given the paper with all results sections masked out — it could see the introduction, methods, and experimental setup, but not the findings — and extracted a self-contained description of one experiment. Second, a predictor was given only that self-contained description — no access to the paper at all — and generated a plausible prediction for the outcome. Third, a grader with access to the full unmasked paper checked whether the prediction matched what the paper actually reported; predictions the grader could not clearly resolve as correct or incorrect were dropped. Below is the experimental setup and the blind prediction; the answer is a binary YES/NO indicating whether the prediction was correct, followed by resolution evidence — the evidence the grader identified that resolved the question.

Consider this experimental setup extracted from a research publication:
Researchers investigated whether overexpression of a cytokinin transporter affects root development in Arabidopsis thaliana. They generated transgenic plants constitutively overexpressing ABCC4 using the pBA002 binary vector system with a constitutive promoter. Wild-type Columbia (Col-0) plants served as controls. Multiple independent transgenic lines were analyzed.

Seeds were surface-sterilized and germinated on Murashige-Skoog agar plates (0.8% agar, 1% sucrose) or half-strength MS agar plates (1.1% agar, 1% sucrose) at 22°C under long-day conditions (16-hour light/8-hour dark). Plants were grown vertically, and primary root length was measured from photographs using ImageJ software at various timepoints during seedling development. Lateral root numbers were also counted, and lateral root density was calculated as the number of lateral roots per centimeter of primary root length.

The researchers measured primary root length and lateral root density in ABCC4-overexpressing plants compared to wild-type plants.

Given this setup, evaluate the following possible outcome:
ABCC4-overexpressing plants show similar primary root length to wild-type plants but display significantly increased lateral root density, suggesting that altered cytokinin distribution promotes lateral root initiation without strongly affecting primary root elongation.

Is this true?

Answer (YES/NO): NO